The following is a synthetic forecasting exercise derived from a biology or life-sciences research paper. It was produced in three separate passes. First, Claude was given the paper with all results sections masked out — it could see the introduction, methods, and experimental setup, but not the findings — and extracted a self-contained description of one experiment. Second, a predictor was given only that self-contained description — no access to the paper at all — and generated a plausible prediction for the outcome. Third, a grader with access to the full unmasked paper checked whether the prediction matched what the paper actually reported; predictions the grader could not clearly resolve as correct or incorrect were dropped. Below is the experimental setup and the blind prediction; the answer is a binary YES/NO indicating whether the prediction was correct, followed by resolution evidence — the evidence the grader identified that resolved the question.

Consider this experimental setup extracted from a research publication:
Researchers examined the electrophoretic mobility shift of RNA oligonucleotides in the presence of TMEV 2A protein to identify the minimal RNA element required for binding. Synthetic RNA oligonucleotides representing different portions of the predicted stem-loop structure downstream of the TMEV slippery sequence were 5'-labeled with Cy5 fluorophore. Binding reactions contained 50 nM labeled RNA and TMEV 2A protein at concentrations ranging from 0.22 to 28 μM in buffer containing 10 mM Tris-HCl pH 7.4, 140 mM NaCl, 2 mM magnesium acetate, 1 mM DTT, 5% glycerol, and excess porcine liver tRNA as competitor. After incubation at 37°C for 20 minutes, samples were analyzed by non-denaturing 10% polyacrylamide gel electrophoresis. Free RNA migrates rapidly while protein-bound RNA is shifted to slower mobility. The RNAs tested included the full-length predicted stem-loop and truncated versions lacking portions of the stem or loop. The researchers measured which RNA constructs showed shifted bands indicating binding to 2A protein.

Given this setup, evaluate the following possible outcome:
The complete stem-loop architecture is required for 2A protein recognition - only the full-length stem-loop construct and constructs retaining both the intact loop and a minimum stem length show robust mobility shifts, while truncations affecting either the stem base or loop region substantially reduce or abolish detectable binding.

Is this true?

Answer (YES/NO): NO